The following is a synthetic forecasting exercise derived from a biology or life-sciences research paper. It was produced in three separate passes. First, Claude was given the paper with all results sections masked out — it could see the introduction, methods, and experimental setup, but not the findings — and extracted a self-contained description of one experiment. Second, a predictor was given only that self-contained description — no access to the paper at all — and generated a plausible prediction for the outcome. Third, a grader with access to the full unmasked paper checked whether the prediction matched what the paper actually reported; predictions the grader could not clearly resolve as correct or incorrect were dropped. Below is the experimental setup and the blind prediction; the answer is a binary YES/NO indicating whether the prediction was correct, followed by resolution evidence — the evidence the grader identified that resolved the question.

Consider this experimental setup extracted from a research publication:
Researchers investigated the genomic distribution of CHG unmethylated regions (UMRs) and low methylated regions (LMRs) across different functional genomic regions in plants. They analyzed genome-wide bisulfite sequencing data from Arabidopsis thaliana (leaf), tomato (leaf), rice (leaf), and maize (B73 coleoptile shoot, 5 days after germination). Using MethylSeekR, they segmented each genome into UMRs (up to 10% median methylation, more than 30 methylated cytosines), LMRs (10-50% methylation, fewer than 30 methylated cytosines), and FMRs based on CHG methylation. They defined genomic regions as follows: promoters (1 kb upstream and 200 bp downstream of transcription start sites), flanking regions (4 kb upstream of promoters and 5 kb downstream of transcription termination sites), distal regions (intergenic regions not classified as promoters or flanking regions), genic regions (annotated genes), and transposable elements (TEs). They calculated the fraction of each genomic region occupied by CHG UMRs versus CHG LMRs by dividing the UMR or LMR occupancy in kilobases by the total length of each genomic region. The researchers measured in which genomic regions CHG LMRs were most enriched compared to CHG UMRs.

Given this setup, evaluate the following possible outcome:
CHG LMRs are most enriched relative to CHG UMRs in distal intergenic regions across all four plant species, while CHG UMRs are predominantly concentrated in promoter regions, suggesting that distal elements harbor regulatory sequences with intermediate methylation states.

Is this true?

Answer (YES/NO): NO